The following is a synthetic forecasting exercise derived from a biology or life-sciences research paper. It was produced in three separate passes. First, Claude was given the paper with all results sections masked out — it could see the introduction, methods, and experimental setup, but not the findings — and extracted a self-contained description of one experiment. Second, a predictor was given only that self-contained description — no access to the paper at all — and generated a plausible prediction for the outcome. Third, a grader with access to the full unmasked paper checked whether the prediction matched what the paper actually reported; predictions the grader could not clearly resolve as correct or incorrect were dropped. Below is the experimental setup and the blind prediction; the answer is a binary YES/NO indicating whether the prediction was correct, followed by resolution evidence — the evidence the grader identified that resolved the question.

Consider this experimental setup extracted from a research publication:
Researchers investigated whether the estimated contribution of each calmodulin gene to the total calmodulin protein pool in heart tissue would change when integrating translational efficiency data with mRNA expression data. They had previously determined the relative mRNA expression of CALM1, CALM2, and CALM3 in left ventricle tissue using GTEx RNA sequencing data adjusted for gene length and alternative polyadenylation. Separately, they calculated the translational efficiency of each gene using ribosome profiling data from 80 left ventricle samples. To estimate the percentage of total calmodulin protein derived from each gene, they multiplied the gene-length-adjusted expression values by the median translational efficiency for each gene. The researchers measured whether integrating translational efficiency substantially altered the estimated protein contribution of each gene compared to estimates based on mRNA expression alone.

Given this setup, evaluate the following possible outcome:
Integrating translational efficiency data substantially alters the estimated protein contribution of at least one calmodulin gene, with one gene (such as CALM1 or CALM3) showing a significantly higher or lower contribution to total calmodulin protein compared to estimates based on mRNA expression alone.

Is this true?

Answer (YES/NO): YES